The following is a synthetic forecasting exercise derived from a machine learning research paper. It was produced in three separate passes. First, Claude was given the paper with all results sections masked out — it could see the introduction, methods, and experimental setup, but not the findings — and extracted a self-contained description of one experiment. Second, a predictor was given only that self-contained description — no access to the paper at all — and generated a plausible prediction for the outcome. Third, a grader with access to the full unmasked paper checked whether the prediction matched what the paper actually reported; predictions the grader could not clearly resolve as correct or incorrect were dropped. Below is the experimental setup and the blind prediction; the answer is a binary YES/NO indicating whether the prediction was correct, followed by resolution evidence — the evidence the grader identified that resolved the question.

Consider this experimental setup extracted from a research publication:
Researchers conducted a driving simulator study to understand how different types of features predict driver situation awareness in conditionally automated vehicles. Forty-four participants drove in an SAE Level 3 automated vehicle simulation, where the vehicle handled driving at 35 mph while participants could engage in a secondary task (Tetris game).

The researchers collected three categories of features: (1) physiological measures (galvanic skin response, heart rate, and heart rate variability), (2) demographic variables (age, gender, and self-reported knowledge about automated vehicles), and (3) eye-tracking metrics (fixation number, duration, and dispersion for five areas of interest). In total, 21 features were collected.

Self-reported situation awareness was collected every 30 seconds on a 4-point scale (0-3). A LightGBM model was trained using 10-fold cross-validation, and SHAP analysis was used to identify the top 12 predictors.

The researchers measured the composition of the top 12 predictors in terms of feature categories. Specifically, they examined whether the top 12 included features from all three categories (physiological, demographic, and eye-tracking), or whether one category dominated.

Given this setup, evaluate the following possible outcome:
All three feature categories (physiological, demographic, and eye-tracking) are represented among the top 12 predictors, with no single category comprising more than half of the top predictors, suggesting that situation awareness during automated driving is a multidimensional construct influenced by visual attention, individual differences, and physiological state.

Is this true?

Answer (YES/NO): YES